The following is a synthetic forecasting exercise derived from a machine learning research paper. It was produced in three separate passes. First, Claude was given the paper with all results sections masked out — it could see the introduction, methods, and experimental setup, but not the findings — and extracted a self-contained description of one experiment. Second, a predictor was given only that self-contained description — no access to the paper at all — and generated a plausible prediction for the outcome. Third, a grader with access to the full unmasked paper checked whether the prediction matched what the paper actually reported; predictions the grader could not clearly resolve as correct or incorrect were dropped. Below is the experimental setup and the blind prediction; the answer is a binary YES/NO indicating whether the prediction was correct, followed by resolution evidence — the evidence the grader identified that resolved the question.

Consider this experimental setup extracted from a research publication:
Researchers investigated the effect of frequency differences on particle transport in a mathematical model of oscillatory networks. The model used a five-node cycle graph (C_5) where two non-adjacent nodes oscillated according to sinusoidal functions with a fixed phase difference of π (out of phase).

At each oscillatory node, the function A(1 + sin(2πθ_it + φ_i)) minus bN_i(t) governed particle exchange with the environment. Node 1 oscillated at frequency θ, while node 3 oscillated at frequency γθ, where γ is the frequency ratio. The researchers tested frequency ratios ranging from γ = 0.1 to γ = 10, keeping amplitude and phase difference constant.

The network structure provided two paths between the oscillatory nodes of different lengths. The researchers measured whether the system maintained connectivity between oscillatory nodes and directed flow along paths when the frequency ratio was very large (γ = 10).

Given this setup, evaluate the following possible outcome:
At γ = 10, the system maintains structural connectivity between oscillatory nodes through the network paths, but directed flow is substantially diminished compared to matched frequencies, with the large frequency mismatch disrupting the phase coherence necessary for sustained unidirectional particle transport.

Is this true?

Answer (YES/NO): NO